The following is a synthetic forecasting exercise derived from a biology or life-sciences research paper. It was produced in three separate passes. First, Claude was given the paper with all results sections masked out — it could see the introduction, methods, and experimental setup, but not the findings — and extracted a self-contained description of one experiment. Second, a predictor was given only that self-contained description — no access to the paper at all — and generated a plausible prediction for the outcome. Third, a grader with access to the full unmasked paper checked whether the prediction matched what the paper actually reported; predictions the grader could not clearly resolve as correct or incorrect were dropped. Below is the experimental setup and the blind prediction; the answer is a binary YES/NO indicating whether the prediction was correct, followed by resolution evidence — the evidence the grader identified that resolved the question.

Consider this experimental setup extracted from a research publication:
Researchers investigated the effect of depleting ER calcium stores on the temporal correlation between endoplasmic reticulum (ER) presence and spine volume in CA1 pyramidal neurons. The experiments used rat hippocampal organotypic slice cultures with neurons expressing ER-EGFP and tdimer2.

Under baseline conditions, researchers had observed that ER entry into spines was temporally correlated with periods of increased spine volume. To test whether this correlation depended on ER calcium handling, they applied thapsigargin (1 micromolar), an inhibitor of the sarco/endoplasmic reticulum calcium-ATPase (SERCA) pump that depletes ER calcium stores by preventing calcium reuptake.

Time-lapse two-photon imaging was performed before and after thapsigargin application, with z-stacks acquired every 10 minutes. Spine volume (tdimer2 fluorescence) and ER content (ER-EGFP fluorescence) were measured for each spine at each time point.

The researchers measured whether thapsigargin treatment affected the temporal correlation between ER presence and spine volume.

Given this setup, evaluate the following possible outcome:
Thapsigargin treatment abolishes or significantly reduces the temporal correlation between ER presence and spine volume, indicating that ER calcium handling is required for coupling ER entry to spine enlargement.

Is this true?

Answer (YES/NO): YES